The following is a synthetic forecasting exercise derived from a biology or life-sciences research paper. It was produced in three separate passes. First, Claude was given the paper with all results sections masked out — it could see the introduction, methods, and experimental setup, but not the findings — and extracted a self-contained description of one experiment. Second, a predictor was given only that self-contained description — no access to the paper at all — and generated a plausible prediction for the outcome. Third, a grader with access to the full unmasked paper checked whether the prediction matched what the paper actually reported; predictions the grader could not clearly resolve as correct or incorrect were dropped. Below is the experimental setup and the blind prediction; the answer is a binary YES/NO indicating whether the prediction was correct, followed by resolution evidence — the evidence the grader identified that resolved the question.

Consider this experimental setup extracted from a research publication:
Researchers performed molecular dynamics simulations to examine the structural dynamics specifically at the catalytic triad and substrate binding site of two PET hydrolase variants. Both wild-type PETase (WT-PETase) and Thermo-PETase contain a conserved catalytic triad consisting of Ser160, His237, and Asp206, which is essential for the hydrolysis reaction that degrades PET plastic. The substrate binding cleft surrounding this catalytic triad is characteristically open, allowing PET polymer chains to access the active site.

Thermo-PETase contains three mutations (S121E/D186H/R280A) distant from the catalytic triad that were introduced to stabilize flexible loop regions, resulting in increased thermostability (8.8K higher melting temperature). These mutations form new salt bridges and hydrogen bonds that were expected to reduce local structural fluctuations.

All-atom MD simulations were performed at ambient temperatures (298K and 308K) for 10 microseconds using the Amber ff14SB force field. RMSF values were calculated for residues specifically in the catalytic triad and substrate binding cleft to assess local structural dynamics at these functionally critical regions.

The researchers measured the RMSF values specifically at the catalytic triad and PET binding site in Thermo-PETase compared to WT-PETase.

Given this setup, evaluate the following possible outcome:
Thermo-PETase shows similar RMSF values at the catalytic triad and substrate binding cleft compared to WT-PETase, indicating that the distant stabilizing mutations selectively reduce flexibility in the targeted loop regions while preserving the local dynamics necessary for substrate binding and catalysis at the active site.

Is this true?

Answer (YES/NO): NO